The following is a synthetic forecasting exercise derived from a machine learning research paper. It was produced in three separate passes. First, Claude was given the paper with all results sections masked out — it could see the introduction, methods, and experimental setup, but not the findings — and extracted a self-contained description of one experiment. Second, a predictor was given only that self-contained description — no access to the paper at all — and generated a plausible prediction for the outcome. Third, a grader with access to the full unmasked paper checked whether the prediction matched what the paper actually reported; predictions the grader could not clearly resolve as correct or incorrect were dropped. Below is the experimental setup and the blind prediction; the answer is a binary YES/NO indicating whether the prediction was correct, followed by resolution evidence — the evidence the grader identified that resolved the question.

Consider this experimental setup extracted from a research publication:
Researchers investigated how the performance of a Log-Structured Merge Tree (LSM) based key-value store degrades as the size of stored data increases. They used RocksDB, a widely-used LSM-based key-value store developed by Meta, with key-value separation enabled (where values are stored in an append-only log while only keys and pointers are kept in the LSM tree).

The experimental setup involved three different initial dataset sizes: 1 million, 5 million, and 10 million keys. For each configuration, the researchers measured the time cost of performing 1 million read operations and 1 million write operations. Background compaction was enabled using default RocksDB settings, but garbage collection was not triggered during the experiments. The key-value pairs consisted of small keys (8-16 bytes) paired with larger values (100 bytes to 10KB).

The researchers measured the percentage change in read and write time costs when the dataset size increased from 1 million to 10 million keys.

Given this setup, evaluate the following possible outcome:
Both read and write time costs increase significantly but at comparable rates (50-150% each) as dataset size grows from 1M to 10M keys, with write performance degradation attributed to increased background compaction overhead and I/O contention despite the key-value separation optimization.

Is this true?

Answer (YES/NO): NO